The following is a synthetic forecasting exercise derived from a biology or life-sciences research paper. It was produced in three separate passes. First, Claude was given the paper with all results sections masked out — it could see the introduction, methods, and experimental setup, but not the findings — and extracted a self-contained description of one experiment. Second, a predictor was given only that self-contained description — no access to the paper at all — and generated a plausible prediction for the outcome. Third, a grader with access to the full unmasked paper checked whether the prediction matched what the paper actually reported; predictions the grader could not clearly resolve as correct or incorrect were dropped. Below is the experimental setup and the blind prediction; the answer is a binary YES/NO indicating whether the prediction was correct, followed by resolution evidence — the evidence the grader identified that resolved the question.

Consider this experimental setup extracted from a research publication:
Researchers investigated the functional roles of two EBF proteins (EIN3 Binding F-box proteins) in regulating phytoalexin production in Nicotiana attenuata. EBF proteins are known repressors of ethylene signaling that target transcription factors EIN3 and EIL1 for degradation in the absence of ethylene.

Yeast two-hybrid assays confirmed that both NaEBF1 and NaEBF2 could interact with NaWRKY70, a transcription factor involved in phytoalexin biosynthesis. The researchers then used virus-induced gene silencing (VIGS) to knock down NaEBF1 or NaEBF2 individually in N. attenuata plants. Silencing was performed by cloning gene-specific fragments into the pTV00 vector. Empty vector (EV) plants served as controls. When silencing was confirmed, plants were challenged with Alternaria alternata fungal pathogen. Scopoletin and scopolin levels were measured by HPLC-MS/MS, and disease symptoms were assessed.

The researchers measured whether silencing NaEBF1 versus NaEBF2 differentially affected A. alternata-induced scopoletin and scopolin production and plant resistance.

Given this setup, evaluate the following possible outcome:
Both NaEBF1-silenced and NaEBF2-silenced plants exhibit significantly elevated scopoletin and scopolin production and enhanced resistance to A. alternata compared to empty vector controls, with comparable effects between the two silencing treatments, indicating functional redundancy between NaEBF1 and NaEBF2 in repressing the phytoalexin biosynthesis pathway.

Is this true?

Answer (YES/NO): NO